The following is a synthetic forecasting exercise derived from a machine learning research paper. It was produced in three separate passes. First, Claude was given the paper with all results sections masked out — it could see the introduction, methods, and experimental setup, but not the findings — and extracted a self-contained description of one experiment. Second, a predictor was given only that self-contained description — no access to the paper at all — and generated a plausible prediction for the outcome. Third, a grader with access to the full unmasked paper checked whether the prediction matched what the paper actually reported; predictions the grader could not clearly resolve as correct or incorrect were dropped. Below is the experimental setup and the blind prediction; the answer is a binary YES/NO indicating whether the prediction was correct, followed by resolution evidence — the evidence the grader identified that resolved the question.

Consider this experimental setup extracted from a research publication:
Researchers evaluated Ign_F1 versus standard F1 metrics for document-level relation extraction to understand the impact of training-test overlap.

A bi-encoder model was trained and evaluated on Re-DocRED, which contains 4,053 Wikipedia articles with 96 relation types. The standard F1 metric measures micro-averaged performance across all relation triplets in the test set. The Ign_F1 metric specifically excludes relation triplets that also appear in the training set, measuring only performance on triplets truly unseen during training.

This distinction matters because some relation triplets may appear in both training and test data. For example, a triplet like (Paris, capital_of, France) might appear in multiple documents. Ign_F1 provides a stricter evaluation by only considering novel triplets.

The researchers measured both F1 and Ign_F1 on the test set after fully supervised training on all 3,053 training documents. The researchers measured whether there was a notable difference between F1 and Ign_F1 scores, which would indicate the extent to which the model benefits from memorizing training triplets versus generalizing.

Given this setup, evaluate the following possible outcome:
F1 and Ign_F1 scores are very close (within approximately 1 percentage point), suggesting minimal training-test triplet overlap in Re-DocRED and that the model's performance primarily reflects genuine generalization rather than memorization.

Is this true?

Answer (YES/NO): NO